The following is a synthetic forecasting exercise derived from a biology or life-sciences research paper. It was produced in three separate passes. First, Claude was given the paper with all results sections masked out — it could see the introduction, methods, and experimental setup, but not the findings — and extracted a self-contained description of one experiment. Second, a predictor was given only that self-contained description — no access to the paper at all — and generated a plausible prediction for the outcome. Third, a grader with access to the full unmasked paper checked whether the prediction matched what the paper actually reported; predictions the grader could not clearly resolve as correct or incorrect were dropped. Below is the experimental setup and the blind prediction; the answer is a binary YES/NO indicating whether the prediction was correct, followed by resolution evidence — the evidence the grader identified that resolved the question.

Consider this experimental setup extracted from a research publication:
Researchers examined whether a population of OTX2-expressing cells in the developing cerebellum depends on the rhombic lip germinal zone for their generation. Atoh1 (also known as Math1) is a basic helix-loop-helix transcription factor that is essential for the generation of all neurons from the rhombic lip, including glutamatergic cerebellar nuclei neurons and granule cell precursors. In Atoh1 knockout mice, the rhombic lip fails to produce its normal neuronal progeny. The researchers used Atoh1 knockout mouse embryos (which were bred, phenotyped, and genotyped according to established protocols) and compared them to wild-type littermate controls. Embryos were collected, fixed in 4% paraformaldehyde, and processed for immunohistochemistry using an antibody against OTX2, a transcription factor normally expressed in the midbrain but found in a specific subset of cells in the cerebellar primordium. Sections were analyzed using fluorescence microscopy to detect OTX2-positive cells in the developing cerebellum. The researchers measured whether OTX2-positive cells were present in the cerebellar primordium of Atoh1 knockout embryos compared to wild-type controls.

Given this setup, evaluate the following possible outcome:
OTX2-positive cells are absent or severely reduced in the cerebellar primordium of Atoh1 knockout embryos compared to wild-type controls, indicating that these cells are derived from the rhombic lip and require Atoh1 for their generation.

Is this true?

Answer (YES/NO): NO